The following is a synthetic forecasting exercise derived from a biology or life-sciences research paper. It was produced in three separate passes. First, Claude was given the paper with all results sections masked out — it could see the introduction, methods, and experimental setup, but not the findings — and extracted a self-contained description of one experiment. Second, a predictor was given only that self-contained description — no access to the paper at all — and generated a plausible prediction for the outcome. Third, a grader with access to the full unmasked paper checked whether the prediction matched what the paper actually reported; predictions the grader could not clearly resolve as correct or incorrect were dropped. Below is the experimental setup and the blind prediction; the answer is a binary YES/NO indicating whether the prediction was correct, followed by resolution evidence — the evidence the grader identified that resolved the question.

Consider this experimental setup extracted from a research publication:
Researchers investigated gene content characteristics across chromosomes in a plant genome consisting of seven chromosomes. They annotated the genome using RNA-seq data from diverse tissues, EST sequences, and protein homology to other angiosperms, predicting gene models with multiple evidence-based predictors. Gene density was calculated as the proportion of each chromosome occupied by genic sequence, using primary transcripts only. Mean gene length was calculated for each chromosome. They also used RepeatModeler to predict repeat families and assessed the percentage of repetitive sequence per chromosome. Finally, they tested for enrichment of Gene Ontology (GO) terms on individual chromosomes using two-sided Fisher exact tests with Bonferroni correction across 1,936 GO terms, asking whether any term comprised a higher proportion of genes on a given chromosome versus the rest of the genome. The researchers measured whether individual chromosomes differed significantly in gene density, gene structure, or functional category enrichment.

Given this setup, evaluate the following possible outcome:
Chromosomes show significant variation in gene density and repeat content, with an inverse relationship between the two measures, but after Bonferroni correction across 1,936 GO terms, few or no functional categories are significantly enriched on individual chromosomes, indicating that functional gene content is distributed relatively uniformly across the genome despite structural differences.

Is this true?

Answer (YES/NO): NO